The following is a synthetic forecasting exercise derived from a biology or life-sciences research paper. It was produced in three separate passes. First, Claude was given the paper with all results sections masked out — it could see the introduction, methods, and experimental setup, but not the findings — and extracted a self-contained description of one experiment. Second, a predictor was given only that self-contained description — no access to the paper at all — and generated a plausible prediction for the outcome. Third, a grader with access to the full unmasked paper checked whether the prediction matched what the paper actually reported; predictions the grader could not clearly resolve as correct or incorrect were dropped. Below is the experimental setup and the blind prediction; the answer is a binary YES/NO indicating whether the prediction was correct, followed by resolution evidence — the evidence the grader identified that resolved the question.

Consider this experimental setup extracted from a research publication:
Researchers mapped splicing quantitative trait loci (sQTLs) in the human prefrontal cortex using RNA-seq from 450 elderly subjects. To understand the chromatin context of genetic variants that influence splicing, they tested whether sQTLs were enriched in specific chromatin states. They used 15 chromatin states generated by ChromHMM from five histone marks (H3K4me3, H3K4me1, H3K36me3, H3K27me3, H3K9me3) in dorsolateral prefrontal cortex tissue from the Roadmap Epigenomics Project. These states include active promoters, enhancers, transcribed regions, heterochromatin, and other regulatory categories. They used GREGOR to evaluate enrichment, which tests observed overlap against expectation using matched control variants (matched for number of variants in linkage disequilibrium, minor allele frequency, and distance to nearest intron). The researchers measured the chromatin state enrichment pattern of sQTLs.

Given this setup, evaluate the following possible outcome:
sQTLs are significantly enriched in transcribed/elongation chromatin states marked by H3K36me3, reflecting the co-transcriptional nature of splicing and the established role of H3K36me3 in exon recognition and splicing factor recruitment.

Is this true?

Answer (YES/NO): YES